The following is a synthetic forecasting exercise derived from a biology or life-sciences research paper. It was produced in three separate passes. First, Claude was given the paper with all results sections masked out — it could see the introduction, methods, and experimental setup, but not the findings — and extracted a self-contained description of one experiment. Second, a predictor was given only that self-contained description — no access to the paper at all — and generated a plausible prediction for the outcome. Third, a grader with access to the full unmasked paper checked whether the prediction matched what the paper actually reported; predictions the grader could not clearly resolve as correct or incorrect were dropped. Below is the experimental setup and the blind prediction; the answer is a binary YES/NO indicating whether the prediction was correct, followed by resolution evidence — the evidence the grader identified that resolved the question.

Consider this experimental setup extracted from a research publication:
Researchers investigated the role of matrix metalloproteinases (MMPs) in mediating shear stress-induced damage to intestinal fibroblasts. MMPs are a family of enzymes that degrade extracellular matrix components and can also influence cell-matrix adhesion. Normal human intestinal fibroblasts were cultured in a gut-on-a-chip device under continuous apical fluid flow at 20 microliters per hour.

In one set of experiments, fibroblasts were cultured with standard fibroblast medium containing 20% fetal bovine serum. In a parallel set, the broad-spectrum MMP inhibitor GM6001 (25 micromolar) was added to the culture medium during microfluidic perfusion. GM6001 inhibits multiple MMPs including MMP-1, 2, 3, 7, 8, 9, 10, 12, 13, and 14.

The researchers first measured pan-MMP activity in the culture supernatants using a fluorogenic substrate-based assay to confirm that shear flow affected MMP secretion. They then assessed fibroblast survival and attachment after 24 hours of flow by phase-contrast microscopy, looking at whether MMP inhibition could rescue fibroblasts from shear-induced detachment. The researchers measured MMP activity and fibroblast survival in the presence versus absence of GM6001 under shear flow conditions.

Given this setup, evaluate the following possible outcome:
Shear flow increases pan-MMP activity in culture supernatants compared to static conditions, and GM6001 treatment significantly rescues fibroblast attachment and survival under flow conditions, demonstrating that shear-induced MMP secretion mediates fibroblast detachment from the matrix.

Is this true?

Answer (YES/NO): YES